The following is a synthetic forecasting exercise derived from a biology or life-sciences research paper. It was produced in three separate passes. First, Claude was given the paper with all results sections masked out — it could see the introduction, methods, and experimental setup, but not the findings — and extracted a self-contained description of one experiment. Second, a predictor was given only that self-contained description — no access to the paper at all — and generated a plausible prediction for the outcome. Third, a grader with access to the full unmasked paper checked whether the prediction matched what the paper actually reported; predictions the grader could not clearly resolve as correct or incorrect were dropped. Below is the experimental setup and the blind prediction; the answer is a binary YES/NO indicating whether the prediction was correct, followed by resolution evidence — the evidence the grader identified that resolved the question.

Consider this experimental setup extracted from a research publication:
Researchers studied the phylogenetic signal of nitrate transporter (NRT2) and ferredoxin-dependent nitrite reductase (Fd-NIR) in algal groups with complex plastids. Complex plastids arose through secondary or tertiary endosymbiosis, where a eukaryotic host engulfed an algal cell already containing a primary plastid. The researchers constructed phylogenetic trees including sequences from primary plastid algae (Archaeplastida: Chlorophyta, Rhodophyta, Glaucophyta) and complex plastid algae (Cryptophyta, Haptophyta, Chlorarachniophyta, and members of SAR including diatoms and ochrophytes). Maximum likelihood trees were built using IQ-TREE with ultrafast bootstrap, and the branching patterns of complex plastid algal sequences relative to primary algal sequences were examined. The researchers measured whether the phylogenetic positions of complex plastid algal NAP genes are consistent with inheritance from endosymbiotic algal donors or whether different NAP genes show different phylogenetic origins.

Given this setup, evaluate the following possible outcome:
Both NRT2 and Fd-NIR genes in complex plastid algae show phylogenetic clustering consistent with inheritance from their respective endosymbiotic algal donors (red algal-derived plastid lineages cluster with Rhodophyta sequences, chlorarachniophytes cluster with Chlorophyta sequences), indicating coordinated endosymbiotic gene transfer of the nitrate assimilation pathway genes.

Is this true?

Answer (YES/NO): NO